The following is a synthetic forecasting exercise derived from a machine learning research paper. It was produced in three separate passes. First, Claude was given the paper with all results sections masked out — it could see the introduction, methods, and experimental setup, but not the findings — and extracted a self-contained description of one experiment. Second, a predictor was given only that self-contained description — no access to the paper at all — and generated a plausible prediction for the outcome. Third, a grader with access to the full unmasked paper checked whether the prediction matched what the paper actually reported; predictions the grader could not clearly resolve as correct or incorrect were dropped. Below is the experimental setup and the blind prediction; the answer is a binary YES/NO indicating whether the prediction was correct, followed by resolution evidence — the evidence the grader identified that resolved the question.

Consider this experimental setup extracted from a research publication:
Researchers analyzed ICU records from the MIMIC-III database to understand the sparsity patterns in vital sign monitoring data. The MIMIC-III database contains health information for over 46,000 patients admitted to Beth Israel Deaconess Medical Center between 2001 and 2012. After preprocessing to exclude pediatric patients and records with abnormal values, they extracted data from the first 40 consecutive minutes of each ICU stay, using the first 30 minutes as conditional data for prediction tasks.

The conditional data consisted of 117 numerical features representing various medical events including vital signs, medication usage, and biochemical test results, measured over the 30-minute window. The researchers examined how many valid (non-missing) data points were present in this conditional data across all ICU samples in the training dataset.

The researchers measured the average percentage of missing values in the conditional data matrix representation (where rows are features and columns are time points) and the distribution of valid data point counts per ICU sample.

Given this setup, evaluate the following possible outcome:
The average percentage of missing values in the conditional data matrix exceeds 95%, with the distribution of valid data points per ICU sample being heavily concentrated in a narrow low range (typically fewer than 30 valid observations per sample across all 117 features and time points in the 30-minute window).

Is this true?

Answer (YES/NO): YES